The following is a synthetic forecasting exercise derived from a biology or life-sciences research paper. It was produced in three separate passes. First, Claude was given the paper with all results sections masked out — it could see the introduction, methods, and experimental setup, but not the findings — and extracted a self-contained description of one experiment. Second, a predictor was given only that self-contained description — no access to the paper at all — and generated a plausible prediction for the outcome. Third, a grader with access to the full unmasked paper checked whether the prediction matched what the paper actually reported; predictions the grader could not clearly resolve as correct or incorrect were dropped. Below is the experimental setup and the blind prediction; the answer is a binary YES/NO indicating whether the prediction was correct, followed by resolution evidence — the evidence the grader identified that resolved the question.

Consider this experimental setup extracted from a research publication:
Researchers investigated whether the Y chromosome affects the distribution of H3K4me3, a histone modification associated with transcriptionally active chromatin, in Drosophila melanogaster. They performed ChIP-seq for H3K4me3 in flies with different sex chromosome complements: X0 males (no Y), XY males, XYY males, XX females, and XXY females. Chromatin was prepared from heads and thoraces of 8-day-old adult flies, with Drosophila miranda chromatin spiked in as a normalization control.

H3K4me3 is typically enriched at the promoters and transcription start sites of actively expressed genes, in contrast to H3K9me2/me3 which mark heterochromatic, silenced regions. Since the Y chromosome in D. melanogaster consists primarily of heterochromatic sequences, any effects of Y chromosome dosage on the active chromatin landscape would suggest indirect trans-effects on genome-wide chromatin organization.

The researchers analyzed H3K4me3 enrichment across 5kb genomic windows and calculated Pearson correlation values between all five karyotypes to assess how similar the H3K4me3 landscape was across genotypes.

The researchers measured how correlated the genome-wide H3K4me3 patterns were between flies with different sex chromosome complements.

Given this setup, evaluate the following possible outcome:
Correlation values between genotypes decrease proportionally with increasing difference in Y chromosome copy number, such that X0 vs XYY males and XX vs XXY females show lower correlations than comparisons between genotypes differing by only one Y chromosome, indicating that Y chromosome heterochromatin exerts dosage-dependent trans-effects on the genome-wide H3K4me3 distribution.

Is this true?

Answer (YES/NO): NO